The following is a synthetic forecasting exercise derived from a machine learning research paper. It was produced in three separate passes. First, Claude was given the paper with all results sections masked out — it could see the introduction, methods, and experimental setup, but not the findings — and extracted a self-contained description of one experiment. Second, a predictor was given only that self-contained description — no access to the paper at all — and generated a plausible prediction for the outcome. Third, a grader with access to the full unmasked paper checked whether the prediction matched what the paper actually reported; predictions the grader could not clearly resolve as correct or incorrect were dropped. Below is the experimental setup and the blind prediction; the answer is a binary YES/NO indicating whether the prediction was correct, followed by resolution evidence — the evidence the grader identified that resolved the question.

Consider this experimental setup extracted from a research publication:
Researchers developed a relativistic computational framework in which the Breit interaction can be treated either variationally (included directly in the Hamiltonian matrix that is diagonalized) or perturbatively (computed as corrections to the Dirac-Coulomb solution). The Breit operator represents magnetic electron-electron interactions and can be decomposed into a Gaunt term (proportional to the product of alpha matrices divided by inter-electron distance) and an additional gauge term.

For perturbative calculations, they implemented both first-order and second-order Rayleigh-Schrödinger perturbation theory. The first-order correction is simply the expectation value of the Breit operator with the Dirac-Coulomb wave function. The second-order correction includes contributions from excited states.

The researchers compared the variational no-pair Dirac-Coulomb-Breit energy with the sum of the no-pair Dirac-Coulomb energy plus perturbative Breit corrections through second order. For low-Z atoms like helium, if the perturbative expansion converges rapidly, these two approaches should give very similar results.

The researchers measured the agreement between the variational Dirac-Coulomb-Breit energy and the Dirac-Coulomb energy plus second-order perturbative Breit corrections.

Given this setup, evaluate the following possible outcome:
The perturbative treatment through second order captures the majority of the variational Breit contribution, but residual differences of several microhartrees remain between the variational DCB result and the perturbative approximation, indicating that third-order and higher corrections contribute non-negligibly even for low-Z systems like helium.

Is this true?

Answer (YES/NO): NO